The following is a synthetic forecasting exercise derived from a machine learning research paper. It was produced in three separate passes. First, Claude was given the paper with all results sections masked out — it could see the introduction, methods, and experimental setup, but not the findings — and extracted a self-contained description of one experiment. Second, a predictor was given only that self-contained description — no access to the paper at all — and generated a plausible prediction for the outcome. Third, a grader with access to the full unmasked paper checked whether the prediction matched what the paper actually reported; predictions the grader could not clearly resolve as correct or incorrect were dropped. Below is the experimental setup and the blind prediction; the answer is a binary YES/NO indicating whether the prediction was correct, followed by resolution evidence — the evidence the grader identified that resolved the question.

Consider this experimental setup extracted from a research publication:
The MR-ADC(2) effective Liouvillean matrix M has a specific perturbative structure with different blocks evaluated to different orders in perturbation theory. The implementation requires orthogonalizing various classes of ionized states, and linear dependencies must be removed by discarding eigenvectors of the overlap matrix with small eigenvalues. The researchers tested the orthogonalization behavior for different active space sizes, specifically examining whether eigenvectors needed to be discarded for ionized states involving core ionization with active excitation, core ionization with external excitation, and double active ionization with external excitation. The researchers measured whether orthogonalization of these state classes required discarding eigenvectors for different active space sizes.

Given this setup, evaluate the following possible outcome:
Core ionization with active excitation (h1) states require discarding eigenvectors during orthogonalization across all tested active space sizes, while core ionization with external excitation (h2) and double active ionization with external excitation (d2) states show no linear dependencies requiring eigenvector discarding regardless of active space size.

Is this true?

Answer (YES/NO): NO